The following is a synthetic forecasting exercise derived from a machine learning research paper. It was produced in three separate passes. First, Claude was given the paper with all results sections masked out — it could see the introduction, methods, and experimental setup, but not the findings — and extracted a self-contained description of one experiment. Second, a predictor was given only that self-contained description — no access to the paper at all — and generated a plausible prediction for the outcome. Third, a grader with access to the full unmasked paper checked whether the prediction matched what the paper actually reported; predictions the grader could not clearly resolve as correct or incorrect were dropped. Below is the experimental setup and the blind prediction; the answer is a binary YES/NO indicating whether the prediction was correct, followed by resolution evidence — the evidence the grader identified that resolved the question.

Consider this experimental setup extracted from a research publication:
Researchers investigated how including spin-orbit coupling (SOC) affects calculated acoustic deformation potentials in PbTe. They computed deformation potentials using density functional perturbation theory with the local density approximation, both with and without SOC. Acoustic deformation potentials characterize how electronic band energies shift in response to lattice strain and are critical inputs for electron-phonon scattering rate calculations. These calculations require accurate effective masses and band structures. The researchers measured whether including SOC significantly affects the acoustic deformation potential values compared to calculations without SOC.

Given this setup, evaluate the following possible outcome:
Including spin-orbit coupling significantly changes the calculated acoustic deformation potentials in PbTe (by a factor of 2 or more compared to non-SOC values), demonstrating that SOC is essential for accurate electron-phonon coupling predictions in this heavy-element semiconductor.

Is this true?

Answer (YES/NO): NO